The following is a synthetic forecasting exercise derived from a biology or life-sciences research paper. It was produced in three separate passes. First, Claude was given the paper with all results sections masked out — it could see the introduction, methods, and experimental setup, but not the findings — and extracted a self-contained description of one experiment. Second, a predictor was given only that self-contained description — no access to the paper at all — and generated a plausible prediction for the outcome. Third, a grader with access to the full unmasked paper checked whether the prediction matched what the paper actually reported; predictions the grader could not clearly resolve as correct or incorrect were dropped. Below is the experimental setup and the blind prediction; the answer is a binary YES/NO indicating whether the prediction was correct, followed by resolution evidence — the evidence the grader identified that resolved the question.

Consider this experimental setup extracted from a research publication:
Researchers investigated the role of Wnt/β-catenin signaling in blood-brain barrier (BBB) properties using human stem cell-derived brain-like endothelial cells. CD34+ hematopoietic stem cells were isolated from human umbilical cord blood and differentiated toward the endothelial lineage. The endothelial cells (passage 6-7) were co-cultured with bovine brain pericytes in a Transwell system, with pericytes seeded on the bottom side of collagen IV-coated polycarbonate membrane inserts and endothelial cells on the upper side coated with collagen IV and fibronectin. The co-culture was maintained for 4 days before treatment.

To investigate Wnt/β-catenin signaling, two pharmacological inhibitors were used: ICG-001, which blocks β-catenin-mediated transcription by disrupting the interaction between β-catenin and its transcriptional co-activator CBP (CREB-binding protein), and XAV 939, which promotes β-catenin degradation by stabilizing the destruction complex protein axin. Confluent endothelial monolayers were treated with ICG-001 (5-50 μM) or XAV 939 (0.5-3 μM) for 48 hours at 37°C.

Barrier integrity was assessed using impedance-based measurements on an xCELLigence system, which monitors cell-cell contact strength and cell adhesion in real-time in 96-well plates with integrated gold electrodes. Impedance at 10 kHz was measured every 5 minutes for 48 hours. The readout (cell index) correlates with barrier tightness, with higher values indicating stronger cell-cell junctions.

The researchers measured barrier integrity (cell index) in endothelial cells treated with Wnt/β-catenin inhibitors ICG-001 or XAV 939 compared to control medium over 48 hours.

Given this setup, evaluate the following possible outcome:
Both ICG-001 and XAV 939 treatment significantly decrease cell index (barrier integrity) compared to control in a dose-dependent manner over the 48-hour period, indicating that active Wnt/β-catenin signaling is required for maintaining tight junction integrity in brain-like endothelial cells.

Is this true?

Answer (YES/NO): NO